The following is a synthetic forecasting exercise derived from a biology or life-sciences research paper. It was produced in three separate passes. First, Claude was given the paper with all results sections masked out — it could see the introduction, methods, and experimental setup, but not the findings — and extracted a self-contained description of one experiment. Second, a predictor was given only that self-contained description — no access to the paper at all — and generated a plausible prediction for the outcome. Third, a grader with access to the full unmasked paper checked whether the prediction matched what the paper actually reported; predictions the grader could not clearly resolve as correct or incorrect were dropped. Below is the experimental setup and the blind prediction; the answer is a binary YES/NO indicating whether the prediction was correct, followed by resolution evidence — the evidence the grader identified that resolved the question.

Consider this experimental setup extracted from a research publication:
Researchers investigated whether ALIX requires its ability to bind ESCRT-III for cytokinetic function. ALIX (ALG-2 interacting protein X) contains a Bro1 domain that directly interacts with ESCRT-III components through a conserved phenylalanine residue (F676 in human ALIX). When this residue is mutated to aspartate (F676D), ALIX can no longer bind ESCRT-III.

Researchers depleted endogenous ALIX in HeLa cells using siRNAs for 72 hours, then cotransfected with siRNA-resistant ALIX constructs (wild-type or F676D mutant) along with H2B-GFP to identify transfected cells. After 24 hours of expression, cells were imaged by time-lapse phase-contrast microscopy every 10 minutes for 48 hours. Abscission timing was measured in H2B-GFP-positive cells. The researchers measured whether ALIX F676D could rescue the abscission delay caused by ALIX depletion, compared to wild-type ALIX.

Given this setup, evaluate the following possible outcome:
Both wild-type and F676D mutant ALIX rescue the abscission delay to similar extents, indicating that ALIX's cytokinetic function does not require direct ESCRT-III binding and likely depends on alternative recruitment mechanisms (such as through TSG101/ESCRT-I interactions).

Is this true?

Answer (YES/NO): NO